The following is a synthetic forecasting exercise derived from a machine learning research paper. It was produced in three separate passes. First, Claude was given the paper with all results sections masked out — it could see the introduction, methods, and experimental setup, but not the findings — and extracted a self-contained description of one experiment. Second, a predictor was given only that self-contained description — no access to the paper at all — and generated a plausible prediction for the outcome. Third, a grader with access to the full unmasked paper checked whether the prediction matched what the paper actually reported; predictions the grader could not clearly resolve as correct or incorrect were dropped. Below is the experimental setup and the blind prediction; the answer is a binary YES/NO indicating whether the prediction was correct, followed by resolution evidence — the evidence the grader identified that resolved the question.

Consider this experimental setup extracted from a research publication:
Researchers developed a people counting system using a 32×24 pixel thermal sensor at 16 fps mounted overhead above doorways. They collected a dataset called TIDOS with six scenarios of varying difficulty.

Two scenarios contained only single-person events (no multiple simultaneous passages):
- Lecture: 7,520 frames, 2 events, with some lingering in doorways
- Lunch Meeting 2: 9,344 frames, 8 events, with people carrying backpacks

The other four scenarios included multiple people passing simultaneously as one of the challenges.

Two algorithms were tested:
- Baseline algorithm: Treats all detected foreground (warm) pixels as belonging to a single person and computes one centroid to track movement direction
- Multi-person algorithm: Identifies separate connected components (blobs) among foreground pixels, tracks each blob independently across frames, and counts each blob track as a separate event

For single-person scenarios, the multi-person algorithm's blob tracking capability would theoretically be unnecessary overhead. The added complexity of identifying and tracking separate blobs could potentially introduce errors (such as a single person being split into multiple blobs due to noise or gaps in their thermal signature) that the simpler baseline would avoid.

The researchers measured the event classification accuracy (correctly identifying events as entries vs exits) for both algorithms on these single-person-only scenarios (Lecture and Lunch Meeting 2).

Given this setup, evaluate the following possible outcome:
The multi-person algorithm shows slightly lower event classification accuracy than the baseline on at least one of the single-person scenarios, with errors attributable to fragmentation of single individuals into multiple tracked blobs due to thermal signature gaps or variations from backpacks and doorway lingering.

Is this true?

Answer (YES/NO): NO